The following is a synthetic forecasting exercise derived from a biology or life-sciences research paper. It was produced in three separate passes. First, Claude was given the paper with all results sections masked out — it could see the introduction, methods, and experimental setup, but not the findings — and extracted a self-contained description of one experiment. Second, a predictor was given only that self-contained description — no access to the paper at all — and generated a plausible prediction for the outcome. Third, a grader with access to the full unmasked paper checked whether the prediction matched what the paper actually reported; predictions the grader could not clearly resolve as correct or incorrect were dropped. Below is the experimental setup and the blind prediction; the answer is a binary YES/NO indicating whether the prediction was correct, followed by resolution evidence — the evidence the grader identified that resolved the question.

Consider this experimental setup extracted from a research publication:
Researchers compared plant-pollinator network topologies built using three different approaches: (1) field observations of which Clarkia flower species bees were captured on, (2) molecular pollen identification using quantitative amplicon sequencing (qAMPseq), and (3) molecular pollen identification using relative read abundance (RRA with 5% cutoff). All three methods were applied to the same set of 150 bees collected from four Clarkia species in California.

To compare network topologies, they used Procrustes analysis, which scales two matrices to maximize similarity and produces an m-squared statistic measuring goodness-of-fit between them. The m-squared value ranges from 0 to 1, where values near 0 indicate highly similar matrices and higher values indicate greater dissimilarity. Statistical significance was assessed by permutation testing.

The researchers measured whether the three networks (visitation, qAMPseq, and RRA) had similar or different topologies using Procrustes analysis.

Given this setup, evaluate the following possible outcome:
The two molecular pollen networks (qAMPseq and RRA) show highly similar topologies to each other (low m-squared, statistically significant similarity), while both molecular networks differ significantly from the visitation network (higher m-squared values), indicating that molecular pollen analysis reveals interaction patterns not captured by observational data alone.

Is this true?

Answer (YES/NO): NO